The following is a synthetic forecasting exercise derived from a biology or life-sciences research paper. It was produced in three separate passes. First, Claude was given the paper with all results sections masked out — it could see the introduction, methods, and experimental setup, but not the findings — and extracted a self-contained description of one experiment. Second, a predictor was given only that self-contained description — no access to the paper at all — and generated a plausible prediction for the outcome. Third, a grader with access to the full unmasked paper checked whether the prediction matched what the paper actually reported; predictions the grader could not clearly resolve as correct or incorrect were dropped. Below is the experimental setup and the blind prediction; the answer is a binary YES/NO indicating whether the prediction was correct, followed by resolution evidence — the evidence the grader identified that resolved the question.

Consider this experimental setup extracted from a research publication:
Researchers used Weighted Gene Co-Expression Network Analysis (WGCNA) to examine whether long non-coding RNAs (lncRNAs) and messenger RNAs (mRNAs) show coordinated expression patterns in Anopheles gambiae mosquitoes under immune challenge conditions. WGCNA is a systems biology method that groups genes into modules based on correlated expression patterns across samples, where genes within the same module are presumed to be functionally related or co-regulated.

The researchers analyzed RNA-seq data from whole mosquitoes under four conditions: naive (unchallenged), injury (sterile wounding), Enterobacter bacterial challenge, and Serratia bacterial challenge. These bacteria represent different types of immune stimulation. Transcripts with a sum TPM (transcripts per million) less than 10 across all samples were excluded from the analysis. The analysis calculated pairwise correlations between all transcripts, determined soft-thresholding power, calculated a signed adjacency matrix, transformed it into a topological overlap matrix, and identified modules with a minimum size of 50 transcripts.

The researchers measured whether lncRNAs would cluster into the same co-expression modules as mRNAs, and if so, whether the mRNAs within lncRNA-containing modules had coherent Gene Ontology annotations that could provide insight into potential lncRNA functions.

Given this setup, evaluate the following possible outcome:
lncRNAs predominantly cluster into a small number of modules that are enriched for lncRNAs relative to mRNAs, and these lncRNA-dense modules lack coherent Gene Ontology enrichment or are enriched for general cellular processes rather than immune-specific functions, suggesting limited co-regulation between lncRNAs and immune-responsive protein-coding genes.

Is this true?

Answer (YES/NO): NO